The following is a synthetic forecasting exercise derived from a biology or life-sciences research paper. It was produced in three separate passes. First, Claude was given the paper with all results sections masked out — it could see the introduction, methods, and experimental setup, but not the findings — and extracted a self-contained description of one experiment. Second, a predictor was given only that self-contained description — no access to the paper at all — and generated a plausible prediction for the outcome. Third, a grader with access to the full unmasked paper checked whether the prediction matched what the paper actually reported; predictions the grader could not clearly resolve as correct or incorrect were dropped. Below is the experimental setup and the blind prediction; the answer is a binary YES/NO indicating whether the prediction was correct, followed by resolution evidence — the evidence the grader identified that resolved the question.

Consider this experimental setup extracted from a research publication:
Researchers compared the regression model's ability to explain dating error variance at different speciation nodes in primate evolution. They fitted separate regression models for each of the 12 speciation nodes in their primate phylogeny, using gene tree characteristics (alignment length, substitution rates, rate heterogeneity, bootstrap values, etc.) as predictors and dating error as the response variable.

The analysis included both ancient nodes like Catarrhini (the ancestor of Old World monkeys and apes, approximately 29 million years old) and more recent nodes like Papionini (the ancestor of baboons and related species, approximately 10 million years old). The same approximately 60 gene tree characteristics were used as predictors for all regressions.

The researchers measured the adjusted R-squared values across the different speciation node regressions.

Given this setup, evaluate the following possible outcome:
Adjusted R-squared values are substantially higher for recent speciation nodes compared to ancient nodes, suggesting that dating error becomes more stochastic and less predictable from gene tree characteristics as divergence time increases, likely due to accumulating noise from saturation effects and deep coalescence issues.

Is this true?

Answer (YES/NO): NO